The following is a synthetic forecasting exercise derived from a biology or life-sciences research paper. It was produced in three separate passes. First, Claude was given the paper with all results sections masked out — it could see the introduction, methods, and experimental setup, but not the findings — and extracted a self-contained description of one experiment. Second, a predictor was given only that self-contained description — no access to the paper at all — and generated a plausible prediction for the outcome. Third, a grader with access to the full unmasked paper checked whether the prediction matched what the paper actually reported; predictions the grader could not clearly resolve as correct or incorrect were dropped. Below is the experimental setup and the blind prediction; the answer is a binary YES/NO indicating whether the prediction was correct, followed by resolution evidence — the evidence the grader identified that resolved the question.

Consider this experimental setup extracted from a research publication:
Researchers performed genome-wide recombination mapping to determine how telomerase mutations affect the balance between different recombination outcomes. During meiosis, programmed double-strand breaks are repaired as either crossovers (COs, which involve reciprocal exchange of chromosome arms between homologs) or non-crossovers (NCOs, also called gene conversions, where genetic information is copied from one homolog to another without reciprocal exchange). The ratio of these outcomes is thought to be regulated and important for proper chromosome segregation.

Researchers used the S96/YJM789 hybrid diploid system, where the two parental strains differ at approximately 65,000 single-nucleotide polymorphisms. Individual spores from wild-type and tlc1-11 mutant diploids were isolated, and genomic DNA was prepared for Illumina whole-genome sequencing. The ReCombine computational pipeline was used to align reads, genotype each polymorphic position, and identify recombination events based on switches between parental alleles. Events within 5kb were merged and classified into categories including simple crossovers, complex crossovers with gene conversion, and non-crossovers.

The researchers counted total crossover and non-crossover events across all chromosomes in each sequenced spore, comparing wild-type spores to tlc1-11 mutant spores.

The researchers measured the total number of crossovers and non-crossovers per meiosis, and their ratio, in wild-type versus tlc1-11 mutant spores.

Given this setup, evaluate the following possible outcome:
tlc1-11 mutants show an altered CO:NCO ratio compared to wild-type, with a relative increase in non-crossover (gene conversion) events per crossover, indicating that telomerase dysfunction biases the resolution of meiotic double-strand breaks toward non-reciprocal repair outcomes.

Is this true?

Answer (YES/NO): NO